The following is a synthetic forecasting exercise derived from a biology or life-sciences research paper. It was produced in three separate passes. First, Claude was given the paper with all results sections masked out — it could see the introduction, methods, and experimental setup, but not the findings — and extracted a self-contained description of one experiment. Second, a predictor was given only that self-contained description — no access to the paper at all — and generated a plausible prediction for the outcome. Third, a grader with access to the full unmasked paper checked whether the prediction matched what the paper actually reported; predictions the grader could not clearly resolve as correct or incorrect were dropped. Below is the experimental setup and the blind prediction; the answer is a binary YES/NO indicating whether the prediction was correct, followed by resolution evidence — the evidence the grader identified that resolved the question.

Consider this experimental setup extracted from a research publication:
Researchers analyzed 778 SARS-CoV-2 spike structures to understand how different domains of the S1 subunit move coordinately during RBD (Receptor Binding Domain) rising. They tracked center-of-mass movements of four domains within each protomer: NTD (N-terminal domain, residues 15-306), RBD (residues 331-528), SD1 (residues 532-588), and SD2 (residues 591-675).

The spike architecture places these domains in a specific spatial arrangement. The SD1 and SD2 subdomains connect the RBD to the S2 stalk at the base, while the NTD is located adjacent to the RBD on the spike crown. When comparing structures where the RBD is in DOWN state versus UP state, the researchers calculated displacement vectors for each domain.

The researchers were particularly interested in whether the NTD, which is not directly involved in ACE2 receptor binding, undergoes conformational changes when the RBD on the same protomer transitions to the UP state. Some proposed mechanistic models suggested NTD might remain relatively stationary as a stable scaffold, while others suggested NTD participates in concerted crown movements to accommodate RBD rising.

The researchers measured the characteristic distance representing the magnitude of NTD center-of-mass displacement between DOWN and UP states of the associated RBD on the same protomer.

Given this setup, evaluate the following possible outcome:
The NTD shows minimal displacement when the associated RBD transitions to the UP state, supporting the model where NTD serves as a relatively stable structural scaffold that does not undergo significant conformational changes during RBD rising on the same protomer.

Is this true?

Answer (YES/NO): YES